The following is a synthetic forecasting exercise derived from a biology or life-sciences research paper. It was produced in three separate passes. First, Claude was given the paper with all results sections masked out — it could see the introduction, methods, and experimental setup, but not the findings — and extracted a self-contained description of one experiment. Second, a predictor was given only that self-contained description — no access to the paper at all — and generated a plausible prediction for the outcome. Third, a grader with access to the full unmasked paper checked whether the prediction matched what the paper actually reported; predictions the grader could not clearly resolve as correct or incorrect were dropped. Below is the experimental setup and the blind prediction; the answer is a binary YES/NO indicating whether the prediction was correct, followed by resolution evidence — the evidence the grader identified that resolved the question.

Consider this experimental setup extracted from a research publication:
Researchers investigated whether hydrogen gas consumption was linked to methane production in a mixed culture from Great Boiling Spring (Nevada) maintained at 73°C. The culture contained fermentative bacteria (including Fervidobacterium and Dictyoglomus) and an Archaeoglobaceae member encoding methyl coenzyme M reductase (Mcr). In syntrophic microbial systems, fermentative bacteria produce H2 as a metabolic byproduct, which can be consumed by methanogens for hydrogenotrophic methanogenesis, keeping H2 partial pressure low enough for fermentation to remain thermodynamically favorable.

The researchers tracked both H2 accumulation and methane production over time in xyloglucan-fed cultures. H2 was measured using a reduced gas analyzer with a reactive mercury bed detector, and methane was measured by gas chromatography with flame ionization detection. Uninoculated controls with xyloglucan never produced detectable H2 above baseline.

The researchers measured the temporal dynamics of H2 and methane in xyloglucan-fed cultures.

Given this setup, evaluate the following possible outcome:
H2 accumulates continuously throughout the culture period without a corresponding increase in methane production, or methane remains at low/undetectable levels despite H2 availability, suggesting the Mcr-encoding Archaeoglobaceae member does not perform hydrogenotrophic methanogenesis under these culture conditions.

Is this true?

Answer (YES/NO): NO